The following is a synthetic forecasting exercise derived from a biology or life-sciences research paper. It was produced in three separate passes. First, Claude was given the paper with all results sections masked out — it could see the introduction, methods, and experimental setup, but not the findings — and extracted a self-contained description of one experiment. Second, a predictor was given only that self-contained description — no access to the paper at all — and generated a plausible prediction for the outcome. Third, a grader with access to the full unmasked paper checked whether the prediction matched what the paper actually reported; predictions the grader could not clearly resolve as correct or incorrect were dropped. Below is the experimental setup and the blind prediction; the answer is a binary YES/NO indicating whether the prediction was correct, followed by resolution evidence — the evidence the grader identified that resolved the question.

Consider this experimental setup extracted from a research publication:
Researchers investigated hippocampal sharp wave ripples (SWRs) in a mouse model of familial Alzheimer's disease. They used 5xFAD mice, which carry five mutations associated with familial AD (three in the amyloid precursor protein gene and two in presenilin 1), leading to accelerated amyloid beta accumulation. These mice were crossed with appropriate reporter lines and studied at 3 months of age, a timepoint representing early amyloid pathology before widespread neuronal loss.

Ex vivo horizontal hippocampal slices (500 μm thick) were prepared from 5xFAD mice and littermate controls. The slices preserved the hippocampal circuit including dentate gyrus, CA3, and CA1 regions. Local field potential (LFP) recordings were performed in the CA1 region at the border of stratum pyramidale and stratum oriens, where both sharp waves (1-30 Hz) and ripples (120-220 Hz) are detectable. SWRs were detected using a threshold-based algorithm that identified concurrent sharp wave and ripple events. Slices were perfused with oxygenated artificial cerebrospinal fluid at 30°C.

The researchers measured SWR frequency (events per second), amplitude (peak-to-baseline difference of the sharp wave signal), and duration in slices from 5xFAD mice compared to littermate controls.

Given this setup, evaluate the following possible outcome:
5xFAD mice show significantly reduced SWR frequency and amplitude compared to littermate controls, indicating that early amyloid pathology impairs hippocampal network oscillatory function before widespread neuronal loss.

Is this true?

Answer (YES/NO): NO